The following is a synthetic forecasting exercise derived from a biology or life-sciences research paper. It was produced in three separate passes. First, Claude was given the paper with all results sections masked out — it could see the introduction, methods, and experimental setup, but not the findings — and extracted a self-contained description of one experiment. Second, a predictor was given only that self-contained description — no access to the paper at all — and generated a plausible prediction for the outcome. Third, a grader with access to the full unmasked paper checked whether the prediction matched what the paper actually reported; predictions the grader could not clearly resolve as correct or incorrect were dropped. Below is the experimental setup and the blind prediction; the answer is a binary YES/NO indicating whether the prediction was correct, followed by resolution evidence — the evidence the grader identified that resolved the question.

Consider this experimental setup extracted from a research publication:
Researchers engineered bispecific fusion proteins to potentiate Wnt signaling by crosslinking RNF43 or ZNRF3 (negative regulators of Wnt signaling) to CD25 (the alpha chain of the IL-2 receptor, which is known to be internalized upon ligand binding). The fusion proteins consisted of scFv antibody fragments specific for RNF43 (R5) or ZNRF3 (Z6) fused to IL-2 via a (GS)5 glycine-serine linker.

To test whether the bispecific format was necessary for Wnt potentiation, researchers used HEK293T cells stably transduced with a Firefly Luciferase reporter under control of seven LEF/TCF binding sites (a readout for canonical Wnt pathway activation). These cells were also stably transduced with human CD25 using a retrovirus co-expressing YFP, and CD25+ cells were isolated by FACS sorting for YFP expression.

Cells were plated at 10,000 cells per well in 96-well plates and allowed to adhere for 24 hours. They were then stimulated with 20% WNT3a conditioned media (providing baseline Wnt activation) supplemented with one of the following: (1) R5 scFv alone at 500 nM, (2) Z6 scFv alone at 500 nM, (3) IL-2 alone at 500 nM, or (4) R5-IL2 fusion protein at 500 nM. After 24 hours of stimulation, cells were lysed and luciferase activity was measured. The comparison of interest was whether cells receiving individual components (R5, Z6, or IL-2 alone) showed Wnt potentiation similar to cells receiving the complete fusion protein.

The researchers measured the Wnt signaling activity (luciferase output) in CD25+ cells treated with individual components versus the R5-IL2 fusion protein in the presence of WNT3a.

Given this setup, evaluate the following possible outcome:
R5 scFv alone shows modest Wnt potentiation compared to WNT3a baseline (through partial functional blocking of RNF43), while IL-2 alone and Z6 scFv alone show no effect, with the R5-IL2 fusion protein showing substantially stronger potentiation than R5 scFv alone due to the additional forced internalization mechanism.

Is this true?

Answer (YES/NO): NO